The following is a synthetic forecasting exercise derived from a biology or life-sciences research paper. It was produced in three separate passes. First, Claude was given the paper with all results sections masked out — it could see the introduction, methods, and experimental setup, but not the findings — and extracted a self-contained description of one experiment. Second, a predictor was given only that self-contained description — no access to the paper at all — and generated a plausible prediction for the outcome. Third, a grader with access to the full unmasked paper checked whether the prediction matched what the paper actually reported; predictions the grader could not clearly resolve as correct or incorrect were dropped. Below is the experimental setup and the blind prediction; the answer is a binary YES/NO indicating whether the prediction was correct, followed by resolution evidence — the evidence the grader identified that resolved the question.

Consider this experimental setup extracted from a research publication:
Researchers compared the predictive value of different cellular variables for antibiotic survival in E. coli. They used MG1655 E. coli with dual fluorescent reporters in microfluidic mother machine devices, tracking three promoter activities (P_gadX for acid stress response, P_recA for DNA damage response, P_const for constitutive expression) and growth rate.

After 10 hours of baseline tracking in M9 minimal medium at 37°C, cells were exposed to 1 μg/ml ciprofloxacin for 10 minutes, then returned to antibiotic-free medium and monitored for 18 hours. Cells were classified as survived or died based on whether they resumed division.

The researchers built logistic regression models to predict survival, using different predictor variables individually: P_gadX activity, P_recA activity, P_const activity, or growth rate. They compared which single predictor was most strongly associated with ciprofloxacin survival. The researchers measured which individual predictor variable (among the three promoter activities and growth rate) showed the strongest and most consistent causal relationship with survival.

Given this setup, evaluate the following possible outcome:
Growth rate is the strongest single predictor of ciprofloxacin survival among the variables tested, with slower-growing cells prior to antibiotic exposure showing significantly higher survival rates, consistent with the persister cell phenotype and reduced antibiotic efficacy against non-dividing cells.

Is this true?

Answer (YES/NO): NO